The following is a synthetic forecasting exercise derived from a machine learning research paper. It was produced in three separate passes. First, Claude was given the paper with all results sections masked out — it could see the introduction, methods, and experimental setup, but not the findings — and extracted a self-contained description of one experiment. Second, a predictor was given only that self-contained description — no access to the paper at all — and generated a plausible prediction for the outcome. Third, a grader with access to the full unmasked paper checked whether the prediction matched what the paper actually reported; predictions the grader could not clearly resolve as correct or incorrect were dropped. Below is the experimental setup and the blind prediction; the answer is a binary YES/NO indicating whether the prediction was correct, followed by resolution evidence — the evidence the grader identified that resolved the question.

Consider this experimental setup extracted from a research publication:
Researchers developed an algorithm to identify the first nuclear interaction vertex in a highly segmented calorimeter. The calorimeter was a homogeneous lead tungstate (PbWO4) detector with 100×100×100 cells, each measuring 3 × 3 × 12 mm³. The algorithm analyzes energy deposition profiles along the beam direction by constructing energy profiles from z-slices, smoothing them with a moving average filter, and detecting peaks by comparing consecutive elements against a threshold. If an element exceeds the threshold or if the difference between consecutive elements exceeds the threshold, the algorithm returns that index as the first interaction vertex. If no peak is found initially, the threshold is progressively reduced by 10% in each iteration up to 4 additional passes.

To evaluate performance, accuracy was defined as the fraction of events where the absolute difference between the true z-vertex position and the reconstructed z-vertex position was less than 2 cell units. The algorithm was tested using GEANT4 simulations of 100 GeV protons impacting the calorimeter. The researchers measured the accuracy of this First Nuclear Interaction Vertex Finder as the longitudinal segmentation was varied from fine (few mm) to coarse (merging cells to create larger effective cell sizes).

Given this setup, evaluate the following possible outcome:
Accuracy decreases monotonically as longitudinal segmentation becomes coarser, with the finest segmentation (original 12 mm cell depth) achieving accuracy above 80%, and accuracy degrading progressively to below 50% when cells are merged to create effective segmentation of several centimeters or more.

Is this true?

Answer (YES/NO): NO